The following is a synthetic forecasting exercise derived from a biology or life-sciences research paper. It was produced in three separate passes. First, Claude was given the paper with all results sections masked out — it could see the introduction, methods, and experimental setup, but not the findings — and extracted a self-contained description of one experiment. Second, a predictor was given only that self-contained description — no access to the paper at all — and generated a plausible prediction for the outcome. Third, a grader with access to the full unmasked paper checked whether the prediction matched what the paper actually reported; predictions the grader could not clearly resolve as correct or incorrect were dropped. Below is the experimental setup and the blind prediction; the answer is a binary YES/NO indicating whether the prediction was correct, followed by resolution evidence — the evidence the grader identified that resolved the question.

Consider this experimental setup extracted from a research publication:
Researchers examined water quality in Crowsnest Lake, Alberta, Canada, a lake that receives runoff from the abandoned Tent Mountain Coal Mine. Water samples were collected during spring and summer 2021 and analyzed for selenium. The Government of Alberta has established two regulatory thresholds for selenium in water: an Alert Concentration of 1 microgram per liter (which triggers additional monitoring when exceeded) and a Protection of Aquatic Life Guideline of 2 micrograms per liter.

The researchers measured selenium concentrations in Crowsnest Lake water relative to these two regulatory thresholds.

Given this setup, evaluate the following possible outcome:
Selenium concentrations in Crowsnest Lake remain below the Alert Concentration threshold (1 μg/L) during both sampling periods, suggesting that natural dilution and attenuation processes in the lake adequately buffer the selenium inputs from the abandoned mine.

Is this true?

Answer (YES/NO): NO